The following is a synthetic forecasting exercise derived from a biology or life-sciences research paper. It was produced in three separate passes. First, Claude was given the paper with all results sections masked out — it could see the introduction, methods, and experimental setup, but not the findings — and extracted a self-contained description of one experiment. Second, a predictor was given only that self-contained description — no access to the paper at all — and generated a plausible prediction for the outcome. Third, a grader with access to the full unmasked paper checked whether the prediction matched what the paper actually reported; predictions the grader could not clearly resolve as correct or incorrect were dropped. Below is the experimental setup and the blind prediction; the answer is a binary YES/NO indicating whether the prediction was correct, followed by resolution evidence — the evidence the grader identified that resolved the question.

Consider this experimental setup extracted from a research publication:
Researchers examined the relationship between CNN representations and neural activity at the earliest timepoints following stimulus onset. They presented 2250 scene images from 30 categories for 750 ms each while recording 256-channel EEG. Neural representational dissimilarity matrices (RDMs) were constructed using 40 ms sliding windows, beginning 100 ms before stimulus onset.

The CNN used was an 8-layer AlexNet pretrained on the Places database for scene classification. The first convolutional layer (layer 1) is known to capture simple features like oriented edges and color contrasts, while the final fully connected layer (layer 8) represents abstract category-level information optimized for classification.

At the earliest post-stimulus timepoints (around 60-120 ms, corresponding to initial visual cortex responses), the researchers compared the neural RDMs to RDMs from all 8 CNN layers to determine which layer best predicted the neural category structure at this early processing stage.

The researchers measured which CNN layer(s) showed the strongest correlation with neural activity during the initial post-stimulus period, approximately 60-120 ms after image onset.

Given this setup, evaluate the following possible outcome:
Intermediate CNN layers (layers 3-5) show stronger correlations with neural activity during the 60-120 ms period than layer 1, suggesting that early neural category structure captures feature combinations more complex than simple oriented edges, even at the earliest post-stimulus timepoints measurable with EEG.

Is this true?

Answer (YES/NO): NO